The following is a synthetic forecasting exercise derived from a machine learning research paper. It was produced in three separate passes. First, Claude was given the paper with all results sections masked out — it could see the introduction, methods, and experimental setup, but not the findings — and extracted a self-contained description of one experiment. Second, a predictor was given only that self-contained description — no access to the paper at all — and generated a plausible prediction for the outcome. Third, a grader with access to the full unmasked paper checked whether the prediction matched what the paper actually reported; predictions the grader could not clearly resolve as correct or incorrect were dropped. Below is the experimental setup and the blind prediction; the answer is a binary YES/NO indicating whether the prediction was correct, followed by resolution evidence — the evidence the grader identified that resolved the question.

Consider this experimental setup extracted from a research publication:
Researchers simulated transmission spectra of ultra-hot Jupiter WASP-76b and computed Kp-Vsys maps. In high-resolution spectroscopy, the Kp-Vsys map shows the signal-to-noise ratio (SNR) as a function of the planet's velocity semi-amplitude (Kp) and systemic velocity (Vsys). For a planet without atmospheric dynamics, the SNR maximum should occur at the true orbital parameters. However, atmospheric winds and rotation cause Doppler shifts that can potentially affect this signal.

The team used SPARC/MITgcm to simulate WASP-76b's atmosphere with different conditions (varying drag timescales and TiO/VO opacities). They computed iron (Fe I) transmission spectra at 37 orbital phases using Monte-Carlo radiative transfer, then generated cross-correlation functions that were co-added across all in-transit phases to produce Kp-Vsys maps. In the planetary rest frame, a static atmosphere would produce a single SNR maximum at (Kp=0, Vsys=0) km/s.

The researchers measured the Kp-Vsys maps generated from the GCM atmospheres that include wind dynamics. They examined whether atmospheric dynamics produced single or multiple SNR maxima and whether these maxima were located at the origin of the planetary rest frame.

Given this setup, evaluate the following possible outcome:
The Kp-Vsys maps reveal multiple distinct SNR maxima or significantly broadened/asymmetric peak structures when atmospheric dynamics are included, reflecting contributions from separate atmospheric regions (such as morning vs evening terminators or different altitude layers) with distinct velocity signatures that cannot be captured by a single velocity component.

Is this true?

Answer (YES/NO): YES